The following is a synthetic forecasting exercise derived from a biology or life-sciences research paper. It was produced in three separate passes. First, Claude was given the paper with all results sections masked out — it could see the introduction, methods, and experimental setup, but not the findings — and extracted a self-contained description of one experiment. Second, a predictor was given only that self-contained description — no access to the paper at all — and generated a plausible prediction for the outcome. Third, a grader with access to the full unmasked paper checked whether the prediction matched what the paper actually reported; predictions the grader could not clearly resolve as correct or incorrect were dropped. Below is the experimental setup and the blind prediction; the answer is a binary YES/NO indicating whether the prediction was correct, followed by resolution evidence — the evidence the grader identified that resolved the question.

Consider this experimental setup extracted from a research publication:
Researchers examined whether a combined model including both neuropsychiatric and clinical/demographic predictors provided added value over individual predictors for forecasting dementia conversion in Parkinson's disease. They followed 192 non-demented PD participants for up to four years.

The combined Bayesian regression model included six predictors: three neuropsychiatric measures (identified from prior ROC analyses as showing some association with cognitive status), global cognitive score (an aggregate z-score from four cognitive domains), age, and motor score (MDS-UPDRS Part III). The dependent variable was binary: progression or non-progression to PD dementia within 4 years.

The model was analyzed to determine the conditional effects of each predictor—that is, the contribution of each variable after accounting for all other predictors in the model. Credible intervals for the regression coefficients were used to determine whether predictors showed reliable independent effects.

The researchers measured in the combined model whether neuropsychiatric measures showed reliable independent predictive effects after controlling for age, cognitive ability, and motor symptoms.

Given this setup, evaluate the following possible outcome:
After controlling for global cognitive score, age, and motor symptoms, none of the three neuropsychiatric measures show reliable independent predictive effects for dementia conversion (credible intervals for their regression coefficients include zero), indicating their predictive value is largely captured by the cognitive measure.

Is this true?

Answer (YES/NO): YES